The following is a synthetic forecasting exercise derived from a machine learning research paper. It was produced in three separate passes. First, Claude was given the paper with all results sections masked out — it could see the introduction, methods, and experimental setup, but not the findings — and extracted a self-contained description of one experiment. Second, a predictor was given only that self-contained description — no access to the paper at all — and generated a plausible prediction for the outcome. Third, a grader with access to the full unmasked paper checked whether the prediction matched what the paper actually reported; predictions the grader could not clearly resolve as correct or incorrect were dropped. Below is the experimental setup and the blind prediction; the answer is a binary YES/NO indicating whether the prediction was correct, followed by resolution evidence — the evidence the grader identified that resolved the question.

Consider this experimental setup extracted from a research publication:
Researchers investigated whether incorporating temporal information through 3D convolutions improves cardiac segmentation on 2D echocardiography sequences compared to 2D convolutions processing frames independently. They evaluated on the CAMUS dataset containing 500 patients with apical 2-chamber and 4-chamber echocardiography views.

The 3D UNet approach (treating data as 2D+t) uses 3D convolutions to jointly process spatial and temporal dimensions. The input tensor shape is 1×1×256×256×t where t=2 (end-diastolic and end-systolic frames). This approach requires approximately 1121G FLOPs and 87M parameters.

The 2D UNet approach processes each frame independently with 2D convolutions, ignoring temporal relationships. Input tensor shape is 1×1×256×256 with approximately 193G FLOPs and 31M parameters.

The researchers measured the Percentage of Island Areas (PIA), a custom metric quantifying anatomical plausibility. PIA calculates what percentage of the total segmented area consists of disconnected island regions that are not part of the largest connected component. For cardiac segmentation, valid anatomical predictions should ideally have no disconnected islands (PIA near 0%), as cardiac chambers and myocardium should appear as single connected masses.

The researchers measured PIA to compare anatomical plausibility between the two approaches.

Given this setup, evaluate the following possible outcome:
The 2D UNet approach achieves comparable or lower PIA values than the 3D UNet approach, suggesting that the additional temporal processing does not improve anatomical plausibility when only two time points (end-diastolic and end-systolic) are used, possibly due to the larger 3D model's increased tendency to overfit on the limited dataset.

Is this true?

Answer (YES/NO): YES